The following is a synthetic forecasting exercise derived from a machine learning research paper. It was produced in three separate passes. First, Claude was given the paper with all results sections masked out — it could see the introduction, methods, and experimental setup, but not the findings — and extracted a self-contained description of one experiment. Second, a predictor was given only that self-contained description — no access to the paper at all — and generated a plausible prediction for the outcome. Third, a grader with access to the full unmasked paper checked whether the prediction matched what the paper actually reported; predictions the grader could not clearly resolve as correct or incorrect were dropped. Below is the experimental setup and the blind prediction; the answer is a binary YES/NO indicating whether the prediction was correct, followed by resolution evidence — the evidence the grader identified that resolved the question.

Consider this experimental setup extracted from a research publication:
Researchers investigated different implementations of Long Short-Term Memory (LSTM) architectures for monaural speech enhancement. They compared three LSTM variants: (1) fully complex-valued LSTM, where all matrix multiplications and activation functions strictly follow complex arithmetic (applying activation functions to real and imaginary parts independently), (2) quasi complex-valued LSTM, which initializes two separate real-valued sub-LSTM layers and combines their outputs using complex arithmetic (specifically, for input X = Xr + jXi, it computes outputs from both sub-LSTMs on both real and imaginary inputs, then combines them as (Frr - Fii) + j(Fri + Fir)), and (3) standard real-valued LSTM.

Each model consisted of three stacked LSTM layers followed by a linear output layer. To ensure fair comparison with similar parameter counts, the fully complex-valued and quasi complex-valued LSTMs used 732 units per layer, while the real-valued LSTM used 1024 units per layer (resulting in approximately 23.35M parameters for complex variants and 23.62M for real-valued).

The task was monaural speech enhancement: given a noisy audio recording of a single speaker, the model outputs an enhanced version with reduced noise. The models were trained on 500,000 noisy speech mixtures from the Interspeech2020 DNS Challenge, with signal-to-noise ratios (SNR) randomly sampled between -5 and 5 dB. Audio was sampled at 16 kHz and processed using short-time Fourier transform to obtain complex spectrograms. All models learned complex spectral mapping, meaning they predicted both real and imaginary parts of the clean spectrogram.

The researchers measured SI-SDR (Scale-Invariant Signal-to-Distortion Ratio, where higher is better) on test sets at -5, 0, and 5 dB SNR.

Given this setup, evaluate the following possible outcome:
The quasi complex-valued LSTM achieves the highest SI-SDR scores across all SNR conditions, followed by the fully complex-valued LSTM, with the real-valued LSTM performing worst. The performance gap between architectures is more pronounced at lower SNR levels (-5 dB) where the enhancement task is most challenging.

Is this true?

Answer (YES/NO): NO